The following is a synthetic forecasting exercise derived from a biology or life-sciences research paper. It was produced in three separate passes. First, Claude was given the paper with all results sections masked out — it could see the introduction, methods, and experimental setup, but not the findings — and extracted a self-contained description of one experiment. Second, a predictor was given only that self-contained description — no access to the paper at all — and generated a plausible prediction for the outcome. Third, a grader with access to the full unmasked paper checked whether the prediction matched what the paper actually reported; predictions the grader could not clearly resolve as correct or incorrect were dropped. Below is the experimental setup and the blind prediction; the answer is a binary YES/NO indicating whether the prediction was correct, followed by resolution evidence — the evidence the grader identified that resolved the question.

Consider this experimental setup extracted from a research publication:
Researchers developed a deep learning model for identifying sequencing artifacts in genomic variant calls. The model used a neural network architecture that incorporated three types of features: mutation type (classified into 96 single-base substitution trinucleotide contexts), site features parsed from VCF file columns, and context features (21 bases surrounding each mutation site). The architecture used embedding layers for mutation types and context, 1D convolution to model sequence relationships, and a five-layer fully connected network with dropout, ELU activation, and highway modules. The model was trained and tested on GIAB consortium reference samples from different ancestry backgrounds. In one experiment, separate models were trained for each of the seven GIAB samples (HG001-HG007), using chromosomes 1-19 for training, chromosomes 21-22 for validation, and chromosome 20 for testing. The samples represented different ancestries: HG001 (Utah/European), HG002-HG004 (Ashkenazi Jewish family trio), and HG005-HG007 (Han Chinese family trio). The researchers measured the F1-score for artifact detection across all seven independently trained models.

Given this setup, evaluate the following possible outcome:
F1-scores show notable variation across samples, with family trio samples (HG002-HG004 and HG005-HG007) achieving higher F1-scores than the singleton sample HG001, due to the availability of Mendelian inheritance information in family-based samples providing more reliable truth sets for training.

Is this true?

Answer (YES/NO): NO